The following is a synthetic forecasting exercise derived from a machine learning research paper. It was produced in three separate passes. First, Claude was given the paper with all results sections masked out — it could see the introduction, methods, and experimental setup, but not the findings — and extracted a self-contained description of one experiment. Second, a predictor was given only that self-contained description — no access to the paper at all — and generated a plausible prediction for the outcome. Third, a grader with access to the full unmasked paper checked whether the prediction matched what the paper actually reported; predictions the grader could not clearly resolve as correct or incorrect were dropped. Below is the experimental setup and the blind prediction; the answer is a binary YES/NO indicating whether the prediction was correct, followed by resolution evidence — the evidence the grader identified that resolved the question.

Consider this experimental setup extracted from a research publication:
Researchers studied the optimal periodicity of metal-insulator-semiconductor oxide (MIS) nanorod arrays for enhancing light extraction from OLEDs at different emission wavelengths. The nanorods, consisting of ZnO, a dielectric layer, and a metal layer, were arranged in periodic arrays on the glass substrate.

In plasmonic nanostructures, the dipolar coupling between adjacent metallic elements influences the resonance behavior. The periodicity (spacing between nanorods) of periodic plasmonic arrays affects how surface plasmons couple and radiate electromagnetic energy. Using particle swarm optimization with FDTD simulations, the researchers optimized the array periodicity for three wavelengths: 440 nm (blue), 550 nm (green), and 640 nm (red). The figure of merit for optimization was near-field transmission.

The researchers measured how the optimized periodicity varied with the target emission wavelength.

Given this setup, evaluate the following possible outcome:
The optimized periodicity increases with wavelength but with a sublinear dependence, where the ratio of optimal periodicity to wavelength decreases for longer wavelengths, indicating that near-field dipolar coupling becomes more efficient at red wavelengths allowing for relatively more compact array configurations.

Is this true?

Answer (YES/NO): NO